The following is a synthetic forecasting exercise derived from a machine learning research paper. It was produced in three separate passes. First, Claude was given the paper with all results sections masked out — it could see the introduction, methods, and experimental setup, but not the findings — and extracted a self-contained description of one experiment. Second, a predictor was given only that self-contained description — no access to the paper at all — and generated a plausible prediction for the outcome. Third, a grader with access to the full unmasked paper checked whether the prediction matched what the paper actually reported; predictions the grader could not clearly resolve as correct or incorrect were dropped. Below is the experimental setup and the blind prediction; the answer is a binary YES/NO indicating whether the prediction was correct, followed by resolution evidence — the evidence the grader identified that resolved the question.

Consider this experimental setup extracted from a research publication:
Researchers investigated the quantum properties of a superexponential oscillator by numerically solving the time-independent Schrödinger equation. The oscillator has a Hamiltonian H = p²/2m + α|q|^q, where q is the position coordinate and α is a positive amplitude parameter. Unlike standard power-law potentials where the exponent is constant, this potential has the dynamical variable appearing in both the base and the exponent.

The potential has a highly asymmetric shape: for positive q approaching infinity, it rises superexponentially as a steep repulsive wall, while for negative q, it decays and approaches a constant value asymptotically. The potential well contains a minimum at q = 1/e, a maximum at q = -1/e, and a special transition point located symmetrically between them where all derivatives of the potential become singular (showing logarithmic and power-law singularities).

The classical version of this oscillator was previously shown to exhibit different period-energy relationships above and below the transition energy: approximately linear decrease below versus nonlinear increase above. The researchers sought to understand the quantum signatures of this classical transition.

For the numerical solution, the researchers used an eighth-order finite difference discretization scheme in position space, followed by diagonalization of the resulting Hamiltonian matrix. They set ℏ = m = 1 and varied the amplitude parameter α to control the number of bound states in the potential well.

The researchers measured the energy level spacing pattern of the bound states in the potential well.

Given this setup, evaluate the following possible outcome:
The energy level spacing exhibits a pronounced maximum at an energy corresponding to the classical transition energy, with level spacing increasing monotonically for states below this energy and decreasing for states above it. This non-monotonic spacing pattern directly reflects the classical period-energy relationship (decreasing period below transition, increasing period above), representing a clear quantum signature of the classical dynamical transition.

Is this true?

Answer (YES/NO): YES